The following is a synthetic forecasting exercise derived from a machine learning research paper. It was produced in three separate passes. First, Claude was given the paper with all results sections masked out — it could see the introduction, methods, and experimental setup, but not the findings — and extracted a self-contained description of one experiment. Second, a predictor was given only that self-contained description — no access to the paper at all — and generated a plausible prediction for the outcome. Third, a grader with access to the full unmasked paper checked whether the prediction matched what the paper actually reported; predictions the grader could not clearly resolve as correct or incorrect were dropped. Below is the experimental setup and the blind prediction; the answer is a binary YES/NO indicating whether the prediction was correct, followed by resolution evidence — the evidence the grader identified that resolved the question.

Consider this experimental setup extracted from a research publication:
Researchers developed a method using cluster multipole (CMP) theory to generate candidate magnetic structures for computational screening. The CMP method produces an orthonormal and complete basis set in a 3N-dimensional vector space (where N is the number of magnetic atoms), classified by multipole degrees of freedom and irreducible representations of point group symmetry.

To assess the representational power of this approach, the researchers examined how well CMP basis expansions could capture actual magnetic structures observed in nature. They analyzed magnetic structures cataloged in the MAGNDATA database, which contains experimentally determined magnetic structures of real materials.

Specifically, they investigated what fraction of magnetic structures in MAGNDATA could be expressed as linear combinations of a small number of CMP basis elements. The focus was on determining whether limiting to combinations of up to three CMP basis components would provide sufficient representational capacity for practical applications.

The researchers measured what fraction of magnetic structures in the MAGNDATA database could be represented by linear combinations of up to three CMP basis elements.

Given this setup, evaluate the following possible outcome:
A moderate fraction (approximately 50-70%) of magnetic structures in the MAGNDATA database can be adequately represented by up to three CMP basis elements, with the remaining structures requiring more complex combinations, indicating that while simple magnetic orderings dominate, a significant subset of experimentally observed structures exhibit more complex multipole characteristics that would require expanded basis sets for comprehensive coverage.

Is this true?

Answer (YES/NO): NO